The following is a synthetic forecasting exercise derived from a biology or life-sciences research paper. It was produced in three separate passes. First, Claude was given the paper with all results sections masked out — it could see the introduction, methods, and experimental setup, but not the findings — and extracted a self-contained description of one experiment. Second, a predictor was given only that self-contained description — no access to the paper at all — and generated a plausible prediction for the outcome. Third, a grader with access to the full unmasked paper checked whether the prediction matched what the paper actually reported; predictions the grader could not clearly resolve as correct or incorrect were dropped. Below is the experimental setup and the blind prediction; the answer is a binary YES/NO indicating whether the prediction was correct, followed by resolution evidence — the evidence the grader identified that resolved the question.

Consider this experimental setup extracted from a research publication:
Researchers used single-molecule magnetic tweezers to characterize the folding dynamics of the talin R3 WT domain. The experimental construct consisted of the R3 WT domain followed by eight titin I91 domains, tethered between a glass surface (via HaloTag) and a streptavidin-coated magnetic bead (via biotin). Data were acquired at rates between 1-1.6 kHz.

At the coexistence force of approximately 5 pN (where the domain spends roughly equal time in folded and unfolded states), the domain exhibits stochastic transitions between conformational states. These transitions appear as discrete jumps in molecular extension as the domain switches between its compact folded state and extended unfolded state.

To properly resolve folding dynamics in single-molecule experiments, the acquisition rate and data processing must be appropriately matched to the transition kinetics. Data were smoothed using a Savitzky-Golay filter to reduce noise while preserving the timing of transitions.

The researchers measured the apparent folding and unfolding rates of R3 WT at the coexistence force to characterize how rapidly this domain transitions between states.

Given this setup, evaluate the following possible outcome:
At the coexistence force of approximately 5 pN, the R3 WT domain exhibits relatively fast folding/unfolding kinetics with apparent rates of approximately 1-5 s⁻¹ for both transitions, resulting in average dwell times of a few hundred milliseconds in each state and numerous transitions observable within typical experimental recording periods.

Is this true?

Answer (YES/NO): NO